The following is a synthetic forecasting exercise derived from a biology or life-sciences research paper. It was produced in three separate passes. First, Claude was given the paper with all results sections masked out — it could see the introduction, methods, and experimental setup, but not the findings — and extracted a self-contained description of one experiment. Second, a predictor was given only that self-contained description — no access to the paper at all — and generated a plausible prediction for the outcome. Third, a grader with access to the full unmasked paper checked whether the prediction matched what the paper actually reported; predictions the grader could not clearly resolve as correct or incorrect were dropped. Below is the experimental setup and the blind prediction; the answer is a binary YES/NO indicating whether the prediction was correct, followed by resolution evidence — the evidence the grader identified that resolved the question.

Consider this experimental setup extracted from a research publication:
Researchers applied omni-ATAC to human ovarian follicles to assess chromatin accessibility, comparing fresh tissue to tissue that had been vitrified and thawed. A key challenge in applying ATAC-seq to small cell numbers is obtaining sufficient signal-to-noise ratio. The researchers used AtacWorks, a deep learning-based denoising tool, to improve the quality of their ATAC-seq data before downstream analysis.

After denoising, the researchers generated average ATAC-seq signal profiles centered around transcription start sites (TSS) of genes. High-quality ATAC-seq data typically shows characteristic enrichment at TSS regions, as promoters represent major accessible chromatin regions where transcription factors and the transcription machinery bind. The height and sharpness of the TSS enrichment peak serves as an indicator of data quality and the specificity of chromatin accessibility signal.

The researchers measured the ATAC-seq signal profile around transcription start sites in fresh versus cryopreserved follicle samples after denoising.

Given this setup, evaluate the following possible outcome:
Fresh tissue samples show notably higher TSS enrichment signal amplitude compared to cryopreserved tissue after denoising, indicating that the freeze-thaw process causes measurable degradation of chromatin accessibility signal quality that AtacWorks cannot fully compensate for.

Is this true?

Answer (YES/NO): NO